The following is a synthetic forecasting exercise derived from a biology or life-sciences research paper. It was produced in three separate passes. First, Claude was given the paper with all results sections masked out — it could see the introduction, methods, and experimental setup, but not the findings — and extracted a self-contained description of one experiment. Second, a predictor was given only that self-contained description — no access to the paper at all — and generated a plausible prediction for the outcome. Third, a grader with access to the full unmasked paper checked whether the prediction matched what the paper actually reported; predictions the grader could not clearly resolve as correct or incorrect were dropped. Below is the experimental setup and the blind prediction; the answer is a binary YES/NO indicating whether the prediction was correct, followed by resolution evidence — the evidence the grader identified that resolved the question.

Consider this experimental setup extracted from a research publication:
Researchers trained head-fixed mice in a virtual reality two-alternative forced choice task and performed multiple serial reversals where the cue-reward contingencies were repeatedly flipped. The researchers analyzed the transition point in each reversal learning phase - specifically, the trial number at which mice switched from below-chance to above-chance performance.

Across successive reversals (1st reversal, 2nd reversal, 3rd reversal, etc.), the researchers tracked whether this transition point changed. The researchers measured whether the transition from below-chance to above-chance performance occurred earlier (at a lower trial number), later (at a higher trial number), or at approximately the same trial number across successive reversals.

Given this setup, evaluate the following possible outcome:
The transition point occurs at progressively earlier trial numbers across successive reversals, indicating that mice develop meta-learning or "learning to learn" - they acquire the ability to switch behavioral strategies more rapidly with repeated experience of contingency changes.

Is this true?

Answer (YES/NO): YES